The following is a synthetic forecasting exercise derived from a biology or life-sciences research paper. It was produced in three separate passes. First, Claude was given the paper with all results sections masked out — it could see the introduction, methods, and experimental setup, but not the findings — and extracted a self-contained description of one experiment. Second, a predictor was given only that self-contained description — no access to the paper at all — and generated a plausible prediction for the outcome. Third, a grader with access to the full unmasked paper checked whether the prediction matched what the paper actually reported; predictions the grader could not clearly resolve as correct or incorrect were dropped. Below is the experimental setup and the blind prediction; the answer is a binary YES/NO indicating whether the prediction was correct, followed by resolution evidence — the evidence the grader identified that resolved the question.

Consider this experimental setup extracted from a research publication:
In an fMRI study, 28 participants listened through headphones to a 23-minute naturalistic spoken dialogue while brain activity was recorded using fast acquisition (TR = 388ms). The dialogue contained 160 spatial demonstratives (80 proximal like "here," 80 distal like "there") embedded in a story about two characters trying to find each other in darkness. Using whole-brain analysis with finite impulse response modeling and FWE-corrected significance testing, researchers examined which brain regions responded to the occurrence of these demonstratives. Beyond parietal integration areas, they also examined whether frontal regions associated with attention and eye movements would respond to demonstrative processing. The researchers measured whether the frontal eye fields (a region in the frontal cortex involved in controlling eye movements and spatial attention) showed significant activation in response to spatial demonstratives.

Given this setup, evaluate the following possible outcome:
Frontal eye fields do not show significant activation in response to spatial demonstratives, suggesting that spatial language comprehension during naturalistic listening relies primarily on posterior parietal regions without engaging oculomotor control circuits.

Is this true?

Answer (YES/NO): NO